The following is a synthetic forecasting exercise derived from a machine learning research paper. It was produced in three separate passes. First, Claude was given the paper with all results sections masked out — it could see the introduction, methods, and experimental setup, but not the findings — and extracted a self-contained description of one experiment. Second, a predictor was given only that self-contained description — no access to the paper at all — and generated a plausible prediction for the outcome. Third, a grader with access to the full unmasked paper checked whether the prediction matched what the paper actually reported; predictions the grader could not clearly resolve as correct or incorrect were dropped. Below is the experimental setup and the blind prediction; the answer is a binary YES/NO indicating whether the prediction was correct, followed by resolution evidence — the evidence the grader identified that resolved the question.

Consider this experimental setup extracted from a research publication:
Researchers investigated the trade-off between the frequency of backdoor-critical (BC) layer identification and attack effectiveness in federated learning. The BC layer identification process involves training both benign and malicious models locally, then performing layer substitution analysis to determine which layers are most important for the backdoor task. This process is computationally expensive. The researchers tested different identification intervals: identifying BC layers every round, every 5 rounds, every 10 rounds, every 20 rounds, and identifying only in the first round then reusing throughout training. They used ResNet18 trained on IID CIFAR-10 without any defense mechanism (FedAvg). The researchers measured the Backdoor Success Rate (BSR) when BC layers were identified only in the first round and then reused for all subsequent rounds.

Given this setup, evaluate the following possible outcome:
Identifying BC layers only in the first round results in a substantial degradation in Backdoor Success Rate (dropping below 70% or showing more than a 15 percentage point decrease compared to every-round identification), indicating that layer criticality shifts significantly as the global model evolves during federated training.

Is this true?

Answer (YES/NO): YES